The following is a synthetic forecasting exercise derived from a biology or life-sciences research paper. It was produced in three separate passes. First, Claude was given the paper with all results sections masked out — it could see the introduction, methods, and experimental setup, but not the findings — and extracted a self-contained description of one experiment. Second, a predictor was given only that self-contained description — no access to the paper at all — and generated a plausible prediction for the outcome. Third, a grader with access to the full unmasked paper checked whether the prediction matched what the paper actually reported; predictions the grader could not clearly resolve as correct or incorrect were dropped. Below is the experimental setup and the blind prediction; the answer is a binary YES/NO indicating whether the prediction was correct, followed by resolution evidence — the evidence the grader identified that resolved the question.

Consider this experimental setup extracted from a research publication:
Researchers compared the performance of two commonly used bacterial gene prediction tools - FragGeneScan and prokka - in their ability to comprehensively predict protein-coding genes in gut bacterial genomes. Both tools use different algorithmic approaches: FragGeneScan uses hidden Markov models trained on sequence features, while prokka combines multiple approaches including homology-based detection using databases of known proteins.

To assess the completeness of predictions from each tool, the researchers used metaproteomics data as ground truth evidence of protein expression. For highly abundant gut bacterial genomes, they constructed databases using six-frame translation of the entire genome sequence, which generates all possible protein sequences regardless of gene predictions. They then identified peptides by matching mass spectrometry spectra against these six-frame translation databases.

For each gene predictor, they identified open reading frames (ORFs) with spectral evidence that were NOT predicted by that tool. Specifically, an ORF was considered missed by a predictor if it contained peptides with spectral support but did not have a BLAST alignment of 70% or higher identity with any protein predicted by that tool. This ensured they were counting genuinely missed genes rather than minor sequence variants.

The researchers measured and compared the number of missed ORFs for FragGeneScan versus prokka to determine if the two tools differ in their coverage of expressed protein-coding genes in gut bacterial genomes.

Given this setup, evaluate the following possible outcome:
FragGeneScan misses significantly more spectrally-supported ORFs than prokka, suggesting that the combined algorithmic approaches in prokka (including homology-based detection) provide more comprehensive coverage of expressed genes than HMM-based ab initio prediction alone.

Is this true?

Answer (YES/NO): NO